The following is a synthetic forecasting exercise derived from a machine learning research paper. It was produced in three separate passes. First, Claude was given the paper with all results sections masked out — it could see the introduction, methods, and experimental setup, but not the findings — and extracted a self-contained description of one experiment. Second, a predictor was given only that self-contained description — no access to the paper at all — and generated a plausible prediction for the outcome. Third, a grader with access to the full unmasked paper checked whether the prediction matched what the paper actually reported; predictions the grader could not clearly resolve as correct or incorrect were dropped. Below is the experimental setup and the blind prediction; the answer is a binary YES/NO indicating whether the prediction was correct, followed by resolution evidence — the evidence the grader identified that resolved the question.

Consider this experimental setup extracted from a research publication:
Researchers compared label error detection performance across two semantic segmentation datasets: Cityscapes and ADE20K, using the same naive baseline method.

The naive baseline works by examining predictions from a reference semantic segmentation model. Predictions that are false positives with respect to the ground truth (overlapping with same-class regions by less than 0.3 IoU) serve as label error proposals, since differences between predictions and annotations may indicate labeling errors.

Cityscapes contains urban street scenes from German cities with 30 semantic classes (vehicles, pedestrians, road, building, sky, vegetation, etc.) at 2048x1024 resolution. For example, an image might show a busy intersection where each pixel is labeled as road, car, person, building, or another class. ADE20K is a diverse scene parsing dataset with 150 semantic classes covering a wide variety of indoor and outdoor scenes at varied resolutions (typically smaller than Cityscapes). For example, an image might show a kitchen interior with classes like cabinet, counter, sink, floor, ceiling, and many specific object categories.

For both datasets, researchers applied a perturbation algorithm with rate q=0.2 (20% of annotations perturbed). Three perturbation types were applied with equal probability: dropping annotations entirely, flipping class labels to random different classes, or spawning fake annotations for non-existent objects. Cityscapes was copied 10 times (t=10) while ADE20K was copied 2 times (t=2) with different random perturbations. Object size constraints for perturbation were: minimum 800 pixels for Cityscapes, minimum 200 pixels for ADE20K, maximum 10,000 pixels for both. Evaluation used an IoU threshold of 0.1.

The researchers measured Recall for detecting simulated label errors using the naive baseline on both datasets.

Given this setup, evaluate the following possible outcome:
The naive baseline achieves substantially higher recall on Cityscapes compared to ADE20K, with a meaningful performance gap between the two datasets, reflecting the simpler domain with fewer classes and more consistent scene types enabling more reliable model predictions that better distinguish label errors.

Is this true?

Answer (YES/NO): NO